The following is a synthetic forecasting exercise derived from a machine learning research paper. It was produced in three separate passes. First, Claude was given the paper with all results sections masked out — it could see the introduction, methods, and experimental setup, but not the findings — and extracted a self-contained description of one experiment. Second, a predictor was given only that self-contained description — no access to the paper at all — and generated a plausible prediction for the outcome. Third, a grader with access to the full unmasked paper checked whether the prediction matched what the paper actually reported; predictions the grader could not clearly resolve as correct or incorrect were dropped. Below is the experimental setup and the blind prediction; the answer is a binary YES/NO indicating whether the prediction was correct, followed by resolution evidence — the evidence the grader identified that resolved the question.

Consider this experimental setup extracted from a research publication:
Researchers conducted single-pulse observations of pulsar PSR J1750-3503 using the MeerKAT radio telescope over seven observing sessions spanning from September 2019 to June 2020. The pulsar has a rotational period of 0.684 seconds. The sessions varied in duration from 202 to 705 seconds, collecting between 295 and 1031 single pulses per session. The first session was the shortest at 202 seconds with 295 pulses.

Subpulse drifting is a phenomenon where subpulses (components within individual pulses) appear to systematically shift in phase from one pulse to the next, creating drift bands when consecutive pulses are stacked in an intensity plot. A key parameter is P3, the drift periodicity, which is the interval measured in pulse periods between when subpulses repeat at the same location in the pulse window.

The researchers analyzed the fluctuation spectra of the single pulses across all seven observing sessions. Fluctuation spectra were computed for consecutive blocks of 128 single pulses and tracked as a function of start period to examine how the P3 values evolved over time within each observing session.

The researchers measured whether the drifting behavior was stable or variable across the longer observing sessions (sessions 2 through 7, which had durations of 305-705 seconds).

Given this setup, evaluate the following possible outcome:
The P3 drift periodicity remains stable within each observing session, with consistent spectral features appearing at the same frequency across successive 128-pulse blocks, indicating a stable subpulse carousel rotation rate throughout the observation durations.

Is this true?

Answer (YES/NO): NO